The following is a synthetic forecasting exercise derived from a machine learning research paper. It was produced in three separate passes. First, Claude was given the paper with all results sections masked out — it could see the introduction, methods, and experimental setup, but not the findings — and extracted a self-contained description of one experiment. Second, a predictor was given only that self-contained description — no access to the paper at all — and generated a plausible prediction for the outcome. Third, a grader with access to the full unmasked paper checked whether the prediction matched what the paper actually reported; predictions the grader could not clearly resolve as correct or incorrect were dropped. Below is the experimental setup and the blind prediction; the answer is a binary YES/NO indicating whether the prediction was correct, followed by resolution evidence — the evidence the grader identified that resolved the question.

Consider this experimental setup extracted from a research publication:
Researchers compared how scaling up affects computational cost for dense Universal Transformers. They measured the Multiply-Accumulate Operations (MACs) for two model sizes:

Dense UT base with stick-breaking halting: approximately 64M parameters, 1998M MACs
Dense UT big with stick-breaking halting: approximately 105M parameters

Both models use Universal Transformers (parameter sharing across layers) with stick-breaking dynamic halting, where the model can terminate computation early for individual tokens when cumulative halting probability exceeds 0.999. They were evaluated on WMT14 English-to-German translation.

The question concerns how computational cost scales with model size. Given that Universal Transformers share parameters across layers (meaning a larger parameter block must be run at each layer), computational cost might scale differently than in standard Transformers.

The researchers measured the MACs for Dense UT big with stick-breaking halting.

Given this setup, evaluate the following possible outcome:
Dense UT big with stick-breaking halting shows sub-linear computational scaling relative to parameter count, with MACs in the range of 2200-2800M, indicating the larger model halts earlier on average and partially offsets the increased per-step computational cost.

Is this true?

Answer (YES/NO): NO